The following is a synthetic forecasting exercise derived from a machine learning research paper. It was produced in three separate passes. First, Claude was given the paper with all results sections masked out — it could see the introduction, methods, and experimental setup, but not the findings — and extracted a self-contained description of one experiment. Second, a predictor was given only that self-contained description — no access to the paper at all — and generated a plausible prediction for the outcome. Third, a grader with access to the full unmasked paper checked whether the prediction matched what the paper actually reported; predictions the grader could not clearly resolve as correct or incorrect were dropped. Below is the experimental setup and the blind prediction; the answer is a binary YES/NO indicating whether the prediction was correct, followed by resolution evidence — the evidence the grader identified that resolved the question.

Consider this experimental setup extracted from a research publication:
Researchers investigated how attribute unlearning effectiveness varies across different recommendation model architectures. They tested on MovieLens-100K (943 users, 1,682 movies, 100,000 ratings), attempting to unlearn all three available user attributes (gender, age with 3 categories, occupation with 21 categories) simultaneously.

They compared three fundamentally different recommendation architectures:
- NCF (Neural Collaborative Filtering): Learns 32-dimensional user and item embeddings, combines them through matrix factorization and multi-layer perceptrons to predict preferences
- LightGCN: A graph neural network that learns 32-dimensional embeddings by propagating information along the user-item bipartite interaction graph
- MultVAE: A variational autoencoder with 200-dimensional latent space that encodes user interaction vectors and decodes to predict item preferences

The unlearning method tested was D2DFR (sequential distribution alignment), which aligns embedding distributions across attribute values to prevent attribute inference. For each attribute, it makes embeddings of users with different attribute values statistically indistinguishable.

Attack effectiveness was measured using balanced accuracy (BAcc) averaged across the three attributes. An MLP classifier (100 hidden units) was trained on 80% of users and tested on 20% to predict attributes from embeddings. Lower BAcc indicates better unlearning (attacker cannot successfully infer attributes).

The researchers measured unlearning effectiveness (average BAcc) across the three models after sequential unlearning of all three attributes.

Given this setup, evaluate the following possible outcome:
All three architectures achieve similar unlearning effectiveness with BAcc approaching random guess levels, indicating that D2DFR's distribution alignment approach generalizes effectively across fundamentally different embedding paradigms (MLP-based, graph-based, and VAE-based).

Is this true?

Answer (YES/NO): NO